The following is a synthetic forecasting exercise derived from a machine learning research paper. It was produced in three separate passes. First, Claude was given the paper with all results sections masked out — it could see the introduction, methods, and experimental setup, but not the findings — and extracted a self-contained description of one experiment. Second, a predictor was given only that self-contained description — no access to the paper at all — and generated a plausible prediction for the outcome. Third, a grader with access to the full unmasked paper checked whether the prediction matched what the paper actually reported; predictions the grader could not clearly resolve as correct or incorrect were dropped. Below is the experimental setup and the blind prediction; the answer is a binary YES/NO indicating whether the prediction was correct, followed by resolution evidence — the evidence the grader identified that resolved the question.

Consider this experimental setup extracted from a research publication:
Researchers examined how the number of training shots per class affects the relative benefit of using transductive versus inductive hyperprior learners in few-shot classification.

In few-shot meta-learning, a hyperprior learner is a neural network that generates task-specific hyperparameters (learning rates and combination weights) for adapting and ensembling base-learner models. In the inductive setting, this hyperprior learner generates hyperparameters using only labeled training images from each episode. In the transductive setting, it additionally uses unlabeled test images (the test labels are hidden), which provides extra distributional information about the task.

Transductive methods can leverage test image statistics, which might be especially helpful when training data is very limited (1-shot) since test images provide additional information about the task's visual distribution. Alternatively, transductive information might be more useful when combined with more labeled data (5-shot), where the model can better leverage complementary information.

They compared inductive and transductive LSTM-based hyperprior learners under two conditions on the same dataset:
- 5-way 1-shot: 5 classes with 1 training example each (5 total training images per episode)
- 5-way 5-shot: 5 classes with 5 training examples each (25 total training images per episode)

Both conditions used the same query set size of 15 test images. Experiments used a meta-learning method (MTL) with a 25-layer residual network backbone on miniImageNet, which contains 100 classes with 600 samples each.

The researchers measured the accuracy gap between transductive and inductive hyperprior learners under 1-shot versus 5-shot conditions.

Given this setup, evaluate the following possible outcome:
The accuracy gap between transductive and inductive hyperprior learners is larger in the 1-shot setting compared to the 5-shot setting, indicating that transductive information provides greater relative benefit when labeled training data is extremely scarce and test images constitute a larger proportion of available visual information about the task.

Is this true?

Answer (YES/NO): YES